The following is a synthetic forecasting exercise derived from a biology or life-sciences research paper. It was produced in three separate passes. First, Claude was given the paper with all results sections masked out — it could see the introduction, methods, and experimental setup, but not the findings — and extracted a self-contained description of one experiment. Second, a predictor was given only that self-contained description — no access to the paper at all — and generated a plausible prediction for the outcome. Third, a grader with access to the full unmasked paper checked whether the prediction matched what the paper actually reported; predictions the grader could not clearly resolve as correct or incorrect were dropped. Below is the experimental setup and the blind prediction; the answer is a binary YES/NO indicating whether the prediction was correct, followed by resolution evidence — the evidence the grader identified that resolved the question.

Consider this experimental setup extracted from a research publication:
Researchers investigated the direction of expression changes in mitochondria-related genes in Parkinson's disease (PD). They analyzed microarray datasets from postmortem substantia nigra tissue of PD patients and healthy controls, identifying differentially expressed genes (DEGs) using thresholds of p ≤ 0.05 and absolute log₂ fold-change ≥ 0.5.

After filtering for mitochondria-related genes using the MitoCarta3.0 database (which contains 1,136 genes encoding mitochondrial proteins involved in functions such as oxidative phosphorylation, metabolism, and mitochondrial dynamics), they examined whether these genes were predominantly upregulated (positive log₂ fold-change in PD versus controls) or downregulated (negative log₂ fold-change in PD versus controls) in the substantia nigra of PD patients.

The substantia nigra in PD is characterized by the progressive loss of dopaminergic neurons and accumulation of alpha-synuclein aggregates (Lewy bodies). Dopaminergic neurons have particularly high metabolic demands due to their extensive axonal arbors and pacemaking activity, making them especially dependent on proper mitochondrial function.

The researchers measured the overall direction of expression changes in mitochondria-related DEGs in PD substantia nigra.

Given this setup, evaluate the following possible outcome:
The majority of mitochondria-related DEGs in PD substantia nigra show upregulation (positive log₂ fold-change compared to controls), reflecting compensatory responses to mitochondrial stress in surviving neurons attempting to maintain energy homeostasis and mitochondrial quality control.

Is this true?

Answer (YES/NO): NO